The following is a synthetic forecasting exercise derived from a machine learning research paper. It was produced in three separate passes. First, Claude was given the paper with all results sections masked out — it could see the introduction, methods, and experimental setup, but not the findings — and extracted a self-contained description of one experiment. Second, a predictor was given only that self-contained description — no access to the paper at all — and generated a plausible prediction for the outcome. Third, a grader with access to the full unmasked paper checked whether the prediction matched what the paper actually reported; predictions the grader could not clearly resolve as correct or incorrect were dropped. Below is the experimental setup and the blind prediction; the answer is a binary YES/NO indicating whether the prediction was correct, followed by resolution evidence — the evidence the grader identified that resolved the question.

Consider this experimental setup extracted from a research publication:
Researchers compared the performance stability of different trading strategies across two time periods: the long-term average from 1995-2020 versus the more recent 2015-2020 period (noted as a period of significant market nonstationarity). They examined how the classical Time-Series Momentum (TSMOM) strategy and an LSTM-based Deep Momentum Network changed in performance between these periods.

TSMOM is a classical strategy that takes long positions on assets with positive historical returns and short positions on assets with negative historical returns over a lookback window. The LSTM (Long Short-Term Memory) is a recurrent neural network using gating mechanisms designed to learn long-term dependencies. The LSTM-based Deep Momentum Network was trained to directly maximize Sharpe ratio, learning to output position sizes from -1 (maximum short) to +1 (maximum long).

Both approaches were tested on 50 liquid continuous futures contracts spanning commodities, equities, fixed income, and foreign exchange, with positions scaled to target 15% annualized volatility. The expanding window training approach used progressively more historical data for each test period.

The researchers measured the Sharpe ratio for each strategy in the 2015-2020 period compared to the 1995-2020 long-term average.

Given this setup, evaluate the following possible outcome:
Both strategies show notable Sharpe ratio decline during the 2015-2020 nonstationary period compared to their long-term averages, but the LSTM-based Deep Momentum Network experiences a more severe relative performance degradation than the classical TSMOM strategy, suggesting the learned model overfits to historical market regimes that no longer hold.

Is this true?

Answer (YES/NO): NO